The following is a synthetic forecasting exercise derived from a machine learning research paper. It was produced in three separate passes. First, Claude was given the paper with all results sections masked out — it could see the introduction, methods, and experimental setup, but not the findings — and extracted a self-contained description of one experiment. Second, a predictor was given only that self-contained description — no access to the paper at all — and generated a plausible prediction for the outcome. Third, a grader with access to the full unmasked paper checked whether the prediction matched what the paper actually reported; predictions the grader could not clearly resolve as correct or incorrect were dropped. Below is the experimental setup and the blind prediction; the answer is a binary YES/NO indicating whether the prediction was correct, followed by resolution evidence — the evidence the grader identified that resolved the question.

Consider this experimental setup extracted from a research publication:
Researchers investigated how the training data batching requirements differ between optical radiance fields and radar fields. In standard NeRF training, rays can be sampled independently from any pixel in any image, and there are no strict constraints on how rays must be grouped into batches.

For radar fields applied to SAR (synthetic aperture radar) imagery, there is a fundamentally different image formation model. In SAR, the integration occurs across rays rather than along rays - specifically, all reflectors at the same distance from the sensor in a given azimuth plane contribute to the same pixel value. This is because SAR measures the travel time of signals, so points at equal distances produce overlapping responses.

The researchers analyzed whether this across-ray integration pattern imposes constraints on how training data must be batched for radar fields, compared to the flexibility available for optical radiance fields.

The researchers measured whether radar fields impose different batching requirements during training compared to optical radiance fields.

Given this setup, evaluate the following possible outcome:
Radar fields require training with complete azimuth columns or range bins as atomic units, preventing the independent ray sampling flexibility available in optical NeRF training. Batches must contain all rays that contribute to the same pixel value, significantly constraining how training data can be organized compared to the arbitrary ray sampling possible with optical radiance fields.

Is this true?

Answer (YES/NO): YES